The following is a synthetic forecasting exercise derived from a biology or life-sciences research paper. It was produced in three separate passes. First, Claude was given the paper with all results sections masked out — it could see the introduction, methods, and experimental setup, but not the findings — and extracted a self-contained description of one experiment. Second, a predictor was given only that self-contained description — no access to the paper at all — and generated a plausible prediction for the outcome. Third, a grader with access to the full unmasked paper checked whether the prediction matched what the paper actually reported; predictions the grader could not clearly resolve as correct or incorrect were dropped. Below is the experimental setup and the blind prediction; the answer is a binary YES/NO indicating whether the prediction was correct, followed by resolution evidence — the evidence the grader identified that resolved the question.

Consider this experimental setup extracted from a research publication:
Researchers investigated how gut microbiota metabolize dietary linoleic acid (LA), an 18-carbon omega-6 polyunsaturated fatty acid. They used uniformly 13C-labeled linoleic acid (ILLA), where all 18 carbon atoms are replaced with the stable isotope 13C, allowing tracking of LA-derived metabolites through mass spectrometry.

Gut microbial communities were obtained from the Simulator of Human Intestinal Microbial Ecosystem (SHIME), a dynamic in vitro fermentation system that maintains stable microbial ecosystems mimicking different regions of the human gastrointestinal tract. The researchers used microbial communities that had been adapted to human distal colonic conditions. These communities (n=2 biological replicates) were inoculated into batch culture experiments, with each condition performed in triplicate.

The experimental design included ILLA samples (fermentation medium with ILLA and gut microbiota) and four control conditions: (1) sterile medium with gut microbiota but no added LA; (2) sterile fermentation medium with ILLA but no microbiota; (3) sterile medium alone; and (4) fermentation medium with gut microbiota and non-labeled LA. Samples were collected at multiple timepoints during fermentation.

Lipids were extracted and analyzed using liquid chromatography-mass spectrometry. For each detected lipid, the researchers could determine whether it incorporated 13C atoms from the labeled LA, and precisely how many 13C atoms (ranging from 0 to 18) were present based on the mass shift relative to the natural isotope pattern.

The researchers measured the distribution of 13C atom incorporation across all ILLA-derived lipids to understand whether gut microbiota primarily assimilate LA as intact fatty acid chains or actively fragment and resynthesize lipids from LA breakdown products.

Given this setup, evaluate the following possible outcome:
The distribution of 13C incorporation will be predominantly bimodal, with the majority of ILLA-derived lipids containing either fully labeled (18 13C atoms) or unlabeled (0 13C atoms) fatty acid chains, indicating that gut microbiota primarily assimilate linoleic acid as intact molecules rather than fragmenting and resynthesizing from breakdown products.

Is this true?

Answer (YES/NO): NO